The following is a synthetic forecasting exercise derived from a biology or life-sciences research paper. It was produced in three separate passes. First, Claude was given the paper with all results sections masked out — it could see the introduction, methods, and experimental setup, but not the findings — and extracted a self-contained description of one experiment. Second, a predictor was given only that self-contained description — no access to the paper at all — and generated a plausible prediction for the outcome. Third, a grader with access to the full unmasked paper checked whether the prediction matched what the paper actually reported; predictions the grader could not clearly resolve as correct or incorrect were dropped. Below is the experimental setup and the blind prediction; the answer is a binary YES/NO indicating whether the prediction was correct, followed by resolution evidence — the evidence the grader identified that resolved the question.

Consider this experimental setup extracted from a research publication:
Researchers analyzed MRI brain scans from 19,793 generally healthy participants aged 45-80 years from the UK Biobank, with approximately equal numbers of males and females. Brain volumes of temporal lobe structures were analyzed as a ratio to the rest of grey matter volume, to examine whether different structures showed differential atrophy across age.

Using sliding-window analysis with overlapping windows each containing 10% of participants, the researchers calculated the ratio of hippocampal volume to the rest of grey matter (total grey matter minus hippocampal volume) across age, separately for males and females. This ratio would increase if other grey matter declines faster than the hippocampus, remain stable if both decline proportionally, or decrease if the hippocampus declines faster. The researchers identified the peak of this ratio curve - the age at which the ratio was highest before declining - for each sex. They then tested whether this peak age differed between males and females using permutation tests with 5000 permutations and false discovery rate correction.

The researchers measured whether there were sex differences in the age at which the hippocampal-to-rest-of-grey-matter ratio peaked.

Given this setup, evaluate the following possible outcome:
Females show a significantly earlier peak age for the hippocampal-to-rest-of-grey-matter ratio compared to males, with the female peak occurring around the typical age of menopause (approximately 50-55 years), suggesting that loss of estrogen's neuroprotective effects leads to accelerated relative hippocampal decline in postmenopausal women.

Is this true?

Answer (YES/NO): NO